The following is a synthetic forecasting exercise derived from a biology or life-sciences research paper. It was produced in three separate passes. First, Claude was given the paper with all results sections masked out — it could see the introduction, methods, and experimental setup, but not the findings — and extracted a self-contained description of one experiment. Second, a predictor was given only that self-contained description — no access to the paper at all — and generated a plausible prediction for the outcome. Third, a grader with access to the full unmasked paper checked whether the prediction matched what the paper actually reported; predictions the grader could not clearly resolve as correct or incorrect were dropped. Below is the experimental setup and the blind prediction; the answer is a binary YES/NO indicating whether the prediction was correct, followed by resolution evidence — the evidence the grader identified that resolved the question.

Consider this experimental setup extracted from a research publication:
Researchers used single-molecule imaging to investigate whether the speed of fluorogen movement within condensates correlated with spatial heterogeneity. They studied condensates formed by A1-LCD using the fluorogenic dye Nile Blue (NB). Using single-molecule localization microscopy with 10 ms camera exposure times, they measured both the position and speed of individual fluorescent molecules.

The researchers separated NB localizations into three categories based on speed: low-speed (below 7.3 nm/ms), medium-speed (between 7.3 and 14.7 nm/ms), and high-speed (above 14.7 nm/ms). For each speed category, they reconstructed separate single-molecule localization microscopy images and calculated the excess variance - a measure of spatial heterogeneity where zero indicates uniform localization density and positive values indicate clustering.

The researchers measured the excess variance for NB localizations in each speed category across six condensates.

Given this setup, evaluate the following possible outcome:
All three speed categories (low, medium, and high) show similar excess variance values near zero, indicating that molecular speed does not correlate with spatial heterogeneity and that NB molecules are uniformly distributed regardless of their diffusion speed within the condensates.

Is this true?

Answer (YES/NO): NO